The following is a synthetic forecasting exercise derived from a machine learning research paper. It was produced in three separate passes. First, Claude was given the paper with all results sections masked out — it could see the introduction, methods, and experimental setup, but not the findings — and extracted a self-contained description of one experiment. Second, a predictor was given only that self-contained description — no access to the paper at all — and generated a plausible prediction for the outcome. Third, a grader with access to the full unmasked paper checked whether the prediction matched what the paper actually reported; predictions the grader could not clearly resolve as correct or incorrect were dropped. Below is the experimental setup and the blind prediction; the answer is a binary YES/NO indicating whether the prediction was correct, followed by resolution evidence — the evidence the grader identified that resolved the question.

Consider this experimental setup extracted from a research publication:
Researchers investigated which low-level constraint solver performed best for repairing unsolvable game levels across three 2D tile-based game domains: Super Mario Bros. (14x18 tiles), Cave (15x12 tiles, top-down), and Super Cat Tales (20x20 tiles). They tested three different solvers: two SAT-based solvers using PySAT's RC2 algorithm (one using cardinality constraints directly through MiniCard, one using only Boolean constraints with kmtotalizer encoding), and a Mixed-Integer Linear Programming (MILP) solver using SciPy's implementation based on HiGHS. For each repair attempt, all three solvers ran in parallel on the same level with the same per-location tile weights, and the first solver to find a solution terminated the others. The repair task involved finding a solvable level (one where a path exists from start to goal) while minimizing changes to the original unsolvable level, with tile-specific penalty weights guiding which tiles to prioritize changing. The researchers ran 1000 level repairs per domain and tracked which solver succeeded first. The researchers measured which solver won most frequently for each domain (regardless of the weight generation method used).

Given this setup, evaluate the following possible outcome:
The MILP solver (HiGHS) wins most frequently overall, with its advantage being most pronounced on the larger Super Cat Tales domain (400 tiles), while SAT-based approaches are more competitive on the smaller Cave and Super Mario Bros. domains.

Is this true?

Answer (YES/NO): NO